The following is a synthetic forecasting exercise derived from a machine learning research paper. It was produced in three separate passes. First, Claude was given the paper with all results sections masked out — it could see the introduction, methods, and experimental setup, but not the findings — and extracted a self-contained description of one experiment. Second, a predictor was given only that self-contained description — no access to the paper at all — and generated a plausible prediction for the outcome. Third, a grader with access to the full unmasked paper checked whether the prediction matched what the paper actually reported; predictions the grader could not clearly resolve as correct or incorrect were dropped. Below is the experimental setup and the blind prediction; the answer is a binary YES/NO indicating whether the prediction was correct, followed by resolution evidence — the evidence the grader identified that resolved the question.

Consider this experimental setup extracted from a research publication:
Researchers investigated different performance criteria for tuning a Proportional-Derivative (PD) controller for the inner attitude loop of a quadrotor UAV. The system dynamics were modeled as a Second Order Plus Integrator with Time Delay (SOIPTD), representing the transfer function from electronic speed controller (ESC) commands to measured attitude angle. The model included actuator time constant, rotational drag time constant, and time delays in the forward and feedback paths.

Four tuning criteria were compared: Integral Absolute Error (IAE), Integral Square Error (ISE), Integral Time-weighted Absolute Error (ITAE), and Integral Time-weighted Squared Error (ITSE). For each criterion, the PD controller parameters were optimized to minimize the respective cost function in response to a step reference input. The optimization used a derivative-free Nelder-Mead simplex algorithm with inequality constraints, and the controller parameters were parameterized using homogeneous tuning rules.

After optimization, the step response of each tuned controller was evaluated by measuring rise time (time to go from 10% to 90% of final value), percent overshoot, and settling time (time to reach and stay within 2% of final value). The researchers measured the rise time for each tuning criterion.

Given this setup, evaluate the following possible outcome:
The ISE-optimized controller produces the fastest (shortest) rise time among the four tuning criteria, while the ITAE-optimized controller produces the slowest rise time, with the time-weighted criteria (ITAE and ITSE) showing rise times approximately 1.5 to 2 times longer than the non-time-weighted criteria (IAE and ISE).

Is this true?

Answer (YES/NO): NO